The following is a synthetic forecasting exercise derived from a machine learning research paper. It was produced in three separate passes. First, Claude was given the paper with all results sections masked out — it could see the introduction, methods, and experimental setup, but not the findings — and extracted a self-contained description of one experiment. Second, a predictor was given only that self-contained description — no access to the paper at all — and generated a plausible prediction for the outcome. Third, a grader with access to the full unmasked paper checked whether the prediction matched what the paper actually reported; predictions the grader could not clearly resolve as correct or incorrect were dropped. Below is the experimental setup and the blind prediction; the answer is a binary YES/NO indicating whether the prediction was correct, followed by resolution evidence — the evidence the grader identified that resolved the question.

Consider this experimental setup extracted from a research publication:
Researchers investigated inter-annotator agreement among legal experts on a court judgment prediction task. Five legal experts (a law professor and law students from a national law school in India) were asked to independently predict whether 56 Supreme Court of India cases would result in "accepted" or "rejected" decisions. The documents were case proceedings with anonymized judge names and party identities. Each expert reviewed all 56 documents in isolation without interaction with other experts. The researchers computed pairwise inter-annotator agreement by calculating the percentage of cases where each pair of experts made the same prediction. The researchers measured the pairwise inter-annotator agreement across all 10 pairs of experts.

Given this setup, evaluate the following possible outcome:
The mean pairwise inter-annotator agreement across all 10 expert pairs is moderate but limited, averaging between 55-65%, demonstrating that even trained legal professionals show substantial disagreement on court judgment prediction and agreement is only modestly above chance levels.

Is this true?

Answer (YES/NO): NO